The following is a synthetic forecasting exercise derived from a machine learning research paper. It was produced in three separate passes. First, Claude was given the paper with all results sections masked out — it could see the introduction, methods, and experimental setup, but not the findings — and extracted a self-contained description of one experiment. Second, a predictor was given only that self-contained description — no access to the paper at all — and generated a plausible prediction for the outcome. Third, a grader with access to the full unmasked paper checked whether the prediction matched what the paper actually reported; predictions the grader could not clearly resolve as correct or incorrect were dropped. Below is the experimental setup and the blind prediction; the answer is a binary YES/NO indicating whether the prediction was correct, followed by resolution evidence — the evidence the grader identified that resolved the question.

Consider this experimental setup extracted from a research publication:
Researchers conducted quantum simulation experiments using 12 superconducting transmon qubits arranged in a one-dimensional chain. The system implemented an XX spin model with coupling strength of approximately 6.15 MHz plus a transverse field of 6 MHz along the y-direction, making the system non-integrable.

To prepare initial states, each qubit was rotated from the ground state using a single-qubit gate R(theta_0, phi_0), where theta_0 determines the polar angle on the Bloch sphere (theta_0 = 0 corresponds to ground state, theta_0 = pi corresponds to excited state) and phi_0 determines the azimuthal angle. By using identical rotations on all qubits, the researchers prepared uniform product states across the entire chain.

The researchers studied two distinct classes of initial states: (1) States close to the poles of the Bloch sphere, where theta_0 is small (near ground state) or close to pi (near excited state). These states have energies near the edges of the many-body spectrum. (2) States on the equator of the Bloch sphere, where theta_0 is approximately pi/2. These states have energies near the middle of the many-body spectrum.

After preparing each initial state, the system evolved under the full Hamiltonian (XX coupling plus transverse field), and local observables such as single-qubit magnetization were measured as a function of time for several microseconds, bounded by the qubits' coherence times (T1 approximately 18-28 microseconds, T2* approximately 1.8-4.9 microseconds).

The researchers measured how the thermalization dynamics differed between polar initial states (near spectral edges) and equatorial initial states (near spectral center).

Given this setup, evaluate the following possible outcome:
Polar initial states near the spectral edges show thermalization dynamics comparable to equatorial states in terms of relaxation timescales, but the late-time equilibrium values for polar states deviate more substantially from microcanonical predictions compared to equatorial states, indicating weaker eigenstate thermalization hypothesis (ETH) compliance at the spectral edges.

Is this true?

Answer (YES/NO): NO